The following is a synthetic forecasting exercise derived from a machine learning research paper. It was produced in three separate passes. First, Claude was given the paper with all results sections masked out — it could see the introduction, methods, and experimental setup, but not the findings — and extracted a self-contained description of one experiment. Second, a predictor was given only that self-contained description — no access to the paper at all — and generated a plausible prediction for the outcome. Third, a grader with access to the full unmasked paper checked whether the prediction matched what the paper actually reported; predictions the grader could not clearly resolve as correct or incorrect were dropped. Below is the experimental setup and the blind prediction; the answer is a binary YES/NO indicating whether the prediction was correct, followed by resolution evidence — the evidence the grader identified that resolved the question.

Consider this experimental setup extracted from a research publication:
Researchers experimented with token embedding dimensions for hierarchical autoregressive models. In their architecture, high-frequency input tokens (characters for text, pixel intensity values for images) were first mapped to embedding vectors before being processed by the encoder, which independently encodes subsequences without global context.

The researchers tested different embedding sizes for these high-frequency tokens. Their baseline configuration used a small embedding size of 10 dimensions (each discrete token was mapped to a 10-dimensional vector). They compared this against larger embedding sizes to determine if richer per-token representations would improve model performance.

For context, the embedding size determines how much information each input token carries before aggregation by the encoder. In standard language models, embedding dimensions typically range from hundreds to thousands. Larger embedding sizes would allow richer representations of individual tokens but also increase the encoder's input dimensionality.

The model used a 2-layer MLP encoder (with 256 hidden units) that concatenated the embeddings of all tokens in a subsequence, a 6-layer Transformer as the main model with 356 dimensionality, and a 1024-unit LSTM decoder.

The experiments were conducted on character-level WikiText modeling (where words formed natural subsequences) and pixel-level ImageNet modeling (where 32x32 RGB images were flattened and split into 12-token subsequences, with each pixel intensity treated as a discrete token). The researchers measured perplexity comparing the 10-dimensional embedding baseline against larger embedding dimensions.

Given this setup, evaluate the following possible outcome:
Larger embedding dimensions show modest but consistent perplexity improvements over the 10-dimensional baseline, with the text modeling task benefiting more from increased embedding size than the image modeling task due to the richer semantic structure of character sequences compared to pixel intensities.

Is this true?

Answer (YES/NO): NO